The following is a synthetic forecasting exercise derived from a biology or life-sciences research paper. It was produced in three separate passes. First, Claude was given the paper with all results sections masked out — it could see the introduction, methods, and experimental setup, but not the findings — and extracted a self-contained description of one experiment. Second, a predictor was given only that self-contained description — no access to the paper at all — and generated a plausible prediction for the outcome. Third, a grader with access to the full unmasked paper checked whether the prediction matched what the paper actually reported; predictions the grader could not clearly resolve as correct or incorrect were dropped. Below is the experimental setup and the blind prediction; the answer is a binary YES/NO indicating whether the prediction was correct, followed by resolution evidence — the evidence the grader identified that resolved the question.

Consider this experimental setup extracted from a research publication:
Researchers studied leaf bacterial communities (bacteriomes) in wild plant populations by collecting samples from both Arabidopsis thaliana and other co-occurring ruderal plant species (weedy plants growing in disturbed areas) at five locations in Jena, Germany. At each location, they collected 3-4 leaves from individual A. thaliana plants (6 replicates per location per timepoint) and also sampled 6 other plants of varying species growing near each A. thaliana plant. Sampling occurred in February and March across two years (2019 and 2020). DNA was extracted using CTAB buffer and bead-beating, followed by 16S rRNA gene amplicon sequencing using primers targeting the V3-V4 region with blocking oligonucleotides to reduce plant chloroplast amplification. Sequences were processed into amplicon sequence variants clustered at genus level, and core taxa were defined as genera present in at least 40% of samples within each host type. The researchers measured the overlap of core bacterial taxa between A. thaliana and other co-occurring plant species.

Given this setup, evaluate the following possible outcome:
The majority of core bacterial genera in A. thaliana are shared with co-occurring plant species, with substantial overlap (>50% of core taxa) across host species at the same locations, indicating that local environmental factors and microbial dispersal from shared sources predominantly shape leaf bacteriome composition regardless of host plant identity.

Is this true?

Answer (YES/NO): NO